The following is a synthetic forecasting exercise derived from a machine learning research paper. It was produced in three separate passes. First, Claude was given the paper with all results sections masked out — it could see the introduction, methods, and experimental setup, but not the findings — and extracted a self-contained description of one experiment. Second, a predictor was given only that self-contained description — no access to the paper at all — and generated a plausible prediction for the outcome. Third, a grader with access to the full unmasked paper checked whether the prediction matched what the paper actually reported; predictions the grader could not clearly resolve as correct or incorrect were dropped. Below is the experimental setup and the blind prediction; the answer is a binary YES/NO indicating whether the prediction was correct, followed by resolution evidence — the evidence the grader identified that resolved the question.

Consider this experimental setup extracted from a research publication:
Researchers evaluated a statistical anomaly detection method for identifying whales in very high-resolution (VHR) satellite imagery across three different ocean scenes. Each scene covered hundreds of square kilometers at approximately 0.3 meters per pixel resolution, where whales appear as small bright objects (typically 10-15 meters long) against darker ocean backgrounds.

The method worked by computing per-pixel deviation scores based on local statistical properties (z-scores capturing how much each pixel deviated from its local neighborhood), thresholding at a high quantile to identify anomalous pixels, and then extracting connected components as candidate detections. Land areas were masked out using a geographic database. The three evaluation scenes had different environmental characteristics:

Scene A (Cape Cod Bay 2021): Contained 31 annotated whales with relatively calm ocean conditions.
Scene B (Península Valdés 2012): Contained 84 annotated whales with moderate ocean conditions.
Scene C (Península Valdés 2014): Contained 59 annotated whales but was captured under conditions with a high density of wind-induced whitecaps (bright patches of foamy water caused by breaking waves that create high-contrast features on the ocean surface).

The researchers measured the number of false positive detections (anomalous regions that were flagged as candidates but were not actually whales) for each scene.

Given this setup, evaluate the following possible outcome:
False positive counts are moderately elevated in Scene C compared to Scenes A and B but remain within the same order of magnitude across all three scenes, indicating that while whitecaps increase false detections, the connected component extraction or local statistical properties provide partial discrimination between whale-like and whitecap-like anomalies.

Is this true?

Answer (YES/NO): NO